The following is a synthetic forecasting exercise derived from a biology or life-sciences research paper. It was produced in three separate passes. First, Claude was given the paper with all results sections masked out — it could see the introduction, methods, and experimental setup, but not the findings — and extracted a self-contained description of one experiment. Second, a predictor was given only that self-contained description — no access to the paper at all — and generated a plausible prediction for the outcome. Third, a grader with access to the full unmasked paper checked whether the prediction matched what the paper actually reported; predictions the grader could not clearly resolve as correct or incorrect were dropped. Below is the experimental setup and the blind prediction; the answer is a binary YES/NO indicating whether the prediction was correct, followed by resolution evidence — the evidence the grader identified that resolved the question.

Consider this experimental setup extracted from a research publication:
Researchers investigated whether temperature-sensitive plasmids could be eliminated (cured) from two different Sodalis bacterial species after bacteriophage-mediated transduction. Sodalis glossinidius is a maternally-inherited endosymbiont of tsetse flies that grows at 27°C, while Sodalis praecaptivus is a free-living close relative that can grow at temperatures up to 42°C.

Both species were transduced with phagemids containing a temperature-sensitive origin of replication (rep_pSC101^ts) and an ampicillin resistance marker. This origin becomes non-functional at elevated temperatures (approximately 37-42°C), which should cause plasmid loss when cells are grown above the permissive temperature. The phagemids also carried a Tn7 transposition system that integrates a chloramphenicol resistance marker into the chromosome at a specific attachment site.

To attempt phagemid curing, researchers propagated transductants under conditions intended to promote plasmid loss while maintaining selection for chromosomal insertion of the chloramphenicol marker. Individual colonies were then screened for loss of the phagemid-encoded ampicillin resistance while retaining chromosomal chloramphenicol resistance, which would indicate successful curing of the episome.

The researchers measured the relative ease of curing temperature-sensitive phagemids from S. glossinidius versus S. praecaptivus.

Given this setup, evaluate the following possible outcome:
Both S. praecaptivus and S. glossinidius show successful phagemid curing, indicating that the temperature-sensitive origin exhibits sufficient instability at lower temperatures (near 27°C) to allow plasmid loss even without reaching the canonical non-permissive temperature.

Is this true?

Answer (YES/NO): NO